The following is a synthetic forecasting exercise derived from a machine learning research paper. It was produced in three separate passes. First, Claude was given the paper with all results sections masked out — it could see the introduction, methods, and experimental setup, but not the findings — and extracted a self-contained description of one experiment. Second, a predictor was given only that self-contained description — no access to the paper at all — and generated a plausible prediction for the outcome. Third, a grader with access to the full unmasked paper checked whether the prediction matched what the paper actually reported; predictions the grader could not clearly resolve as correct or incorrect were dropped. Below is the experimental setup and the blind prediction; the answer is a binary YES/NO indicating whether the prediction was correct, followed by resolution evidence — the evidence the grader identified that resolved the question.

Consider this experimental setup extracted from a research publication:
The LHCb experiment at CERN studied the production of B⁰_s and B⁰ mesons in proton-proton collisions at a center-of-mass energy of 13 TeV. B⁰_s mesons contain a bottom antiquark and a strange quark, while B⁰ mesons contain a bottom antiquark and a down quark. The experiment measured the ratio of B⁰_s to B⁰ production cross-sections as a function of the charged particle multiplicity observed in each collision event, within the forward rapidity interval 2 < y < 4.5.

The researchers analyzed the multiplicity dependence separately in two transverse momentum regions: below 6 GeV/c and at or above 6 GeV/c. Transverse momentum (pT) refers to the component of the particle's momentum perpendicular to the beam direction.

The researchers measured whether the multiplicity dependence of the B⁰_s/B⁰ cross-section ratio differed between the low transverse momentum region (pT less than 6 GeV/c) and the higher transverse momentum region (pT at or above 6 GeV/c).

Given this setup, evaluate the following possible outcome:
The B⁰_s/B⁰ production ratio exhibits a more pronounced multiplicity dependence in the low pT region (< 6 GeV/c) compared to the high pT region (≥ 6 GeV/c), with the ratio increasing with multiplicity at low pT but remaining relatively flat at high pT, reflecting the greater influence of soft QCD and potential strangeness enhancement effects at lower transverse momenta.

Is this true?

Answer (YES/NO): YES